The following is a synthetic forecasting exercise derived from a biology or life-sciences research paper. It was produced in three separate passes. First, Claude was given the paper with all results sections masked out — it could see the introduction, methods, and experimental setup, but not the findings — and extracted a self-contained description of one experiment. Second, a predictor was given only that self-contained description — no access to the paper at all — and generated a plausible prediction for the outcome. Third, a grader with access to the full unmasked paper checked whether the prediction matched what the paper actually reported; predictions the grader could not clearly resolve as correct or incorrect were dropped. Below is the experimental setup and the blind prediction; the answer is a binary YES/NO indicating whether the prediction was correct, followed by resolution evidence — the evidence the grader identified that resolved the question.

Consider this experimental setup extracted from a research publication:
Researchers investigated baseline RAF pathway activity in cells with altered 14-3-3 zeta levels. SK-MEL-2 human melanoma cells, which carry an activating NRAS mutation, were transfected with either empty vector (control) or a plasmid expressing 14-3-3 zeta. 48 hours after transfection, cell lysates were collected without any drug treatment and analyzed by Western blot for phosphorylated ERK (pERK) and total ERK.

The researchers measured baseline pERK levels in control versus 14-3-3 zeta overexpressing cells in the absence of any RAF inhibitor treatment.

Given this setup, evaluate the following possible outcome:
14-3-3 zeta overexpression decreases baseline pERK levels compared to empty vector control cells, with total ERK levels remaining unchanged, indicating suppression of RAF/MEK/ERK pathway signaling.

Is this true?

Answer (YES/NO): NO